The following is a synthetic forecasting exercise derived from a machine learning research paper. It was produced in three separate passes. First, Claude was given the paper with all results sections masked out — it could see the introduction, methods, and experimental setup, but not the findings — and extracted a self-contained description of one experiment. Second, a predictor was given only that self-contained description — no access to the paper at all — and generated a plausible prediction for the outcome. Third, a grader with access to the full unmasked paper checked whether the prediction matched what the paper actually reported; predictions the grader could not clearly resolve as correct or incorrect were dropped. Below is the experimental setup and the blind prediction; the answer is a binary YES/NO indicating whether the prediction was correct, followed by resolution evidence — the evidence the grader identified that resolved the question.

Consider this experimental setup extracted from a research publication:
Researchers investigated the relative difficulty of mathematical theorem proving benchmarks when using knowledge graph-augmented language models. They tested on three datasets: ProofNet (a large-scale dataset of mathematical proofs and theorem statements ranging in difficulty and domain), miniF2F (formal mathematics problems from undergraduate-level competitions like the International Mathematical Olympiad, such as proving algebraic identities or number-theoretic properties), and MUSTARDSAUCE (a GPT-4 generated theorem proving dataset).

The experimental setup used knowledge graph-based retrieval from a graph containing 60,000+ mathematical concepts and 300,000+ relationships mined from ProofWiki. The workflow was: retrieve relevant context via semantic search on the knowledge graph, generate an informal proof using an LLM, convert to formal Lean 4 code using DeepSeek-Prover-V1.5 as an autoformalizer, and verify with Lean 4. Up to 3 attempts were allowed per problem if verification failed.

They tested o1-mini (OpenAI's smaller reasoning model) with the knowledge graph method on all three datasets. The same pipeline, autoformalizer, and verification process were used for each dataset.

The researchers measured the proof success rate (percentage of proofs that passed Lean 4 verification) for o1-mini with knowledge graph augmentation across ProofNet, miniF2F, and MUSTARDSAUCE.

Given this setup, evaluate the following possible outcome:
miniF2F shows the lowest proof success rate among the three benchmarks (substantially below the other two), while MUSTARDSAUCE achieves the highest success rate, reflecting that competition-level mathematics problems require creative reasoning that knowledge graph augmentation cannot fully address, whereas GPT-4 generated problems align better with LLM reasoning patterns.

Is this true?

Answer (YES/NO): NO